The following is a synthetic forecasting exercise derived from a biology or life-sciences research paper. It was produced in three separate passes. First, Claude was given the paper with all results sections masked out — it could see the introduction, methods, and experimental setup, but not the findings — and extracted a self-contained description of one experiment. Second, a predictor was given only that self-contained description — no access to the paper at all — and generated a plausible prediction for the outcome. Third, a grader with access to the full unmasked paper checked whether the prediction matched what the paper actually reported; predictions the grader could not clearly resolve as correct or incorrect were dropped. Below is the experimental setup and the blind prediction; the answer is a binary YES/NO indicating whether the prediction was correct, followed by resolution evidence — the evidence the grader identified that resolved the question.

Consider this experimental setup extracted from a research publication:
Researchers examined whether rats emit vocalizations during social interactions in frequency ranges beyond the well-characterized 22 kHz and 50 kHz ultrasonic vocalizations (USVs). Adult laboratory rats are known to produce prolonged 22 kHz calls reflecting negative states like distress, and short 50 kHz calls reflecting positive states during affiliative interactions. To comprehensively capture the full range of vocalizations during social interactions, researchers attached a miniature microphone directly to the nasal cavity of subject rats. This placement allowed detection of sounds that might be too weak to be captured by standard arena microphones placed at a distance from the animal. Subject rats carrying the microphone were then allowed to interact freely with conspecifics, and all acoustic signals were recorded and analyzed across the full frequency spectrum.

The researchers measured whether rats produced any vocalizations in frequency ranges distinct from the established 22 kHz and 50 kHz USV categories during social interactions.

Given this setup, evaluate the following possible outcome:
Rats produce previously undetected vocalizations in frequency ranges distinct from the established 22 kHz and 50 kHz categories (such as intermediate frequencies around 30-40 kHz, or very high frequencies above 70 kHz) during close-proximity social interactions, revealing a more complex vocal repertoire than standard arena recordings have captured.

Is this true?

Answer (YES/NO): NO